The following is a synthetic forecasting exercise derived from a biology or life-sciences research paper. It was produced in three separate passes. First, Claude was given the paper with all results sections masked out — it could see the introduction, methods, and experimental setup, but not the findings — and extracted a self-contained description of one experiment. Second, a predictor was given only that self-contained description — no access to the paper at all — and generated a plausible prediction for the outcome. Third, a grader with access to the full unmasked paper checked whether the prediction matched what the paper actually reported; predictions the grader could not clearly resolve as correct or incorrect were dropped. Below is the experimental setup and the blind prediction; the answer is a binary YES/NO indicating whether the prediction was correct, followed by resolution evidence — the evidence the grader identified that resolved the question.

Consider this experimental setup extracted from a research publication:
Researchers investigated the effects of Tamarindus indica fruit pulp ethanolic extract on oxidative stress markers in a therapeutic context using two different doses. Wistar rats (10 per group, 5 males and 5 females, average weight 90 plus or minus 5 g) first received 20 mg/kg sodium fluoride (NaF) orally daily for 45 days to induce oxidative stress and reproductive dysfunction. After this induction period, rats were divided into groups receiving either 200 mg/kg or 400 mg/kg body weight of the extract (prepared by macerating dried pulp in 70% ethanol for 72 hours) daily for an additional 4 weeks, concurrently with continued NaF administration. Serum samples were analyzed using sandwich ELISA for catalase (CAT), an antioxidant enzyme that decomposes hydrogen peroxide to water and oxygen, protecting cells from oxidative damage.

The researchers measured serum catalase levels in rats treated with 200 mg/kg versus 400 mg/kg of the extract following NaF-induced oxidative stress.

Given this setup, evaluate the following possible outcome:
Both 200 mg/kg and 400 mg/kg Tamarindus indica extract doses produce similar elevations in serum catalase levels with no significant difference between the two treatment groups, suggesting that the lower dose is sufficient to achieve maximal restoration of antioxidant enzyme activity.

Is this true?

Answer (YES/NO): NO